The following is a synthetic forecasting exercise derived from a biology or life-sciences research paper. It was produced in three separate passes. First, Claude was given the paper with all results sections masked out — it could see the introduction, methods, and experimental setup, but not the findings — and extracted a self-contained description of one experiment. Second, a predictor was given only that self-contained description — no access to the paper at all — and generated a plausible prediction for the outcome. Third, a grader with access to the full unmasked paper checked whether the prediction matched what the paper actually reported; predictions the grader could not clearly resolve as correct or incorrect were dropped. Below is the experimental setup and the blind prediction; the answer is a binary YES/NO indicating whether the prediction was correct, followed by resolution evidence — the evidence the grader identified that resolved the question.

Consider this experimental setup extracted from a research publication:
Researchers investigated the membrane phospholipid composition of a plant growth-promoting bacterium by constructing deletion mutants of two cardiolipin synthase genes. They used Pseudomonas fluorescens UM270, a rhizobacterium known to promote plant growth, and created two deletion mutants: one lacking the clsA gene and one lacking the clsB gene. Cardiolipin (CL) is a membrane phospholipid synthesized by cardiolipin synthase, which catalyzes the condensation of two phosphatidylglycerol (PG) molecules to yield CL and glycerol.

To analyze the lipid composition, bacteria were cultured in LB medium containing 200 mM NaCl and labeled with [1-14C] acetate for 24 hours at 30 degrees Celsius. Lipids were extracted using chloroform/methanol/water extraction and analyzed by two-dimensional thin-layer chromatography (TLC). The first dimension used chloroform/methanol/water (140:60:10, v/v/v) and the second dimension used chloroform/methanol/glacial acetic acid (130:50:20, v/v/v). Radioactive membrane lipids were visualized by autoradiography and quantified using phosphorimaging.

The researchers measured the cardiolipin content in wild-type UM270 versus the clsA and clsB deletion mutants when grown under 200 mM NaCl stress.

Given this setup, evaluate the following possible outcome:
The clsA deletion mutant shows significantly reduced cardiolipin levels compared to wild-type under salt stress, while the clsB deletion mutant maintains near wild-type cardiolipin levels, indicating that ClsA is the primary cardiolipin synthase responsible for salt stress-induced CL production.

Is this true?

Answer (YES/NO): NO